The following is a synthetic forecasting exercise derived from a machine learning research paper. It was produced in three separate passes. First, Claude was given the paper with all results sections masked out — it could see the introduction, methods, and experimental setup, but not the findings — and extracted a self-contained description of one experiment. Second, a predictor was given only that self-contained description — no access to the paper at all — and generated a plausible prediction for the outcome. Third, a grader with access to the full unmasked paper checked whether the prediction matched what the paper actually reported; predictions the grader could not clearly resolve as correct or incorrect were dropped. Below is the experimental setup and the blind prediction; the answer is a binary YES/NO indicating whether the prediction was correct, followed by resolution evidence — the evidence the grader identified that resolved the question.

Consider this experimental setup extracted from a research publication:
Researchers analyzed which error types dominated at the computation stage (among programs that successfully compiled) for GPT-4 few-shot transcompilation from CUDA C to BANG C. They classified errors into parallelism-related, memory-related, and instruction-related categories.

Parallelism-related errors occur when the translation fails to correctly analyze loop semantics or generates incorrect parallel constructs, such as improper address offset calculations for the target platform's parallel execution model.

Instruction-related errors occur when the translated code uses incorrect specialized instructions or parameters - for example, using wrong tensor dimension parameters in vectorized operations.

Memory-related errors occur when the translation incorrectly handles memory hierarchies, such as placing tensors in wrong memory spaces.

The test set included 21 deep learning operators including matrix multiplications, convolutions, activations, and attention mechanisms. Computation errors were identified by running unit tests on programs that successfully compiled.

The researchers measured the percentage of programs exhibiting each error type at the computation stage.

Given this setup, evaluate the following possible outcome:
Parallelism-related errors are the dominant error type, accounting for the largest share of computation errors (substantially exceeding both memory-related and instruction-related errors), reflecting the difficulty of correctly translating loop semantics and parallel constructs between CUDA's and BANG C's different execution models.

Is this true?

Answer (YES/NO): NO